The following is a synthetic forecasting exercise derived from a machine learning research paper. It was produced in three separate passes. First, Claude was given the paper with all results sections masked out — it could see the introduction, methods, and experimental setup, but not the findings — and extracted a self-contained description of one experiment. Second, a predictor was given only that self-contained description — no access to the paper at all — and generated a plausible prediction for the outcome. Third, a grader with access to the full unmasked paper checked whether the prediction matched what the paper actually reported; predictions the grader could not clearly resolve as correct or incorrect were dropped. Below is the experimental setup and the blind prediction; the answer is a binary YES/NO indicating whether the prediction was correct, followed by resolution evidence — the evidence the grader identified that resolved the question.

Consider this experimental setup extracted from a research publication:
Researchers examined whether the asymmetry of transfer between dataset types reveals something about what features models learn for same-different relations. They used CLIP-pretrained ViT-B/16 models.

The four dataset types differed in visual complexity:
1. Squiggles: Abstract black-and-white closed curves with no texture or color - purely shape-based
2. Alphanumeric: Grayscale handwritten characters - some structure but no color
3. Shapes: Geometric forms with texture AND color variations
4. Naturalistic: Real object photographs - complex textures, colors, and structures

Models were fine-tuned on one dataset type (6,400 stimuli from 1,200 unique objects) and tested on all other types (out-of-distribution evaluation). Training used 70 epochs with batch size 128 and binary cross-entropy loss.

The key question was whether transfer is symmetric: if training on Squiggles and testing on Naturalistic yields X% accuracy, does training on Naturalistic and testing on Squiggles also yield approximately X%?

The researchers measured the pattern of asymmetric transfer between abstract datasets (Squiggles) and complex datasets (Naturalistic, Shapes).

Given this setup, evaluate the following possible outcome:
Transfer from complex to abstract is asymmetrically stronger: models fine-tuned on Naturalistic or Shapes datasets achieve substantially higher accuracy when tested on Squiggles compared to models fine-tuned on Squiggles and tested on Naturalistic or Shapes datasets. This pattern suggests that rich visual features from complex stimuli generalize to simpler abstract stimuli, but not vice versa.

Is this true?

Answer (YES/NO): NO